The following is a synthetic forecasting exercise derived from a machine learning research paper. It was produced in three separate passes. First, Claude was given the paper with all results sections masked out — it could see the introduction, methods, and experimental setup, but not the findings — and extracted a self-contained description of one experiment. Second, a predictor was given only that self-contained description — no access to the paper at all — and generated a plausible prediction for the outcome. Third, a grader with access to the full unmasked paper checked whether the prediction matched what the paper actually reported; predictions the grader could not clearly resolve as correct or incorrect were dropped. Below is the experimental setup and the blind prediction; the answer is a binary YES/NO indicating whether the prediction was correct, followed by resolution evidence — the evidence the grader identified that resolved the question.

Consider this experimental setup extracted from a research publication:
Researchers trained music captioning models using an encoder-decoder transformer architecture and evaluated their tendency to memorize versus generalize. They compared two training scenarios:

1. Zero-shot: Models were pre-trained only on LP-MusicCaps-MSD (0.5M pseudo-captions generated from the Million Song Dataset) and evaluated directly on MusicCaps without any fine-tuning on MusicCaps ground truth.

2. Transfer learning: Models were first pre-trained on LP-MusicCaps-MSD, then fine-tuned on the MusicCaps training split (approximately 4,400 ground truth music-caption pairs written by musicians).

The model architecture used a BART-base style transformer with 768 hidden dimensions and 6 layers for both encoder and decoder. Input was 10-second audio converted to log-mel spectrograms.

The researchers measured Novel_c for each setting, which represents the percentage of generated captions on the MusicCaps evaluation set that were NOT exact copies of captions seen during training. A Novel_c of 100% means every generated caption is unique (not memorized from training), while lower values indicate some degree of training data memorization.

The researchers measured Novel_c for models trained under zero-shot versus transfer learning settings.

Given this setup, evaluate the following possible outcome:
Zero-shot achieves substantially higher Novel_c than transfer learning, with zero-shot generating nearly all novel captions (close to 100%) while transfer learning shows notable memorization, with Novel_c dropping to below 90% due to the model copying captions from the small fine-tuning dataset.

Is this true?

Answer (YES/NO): NO